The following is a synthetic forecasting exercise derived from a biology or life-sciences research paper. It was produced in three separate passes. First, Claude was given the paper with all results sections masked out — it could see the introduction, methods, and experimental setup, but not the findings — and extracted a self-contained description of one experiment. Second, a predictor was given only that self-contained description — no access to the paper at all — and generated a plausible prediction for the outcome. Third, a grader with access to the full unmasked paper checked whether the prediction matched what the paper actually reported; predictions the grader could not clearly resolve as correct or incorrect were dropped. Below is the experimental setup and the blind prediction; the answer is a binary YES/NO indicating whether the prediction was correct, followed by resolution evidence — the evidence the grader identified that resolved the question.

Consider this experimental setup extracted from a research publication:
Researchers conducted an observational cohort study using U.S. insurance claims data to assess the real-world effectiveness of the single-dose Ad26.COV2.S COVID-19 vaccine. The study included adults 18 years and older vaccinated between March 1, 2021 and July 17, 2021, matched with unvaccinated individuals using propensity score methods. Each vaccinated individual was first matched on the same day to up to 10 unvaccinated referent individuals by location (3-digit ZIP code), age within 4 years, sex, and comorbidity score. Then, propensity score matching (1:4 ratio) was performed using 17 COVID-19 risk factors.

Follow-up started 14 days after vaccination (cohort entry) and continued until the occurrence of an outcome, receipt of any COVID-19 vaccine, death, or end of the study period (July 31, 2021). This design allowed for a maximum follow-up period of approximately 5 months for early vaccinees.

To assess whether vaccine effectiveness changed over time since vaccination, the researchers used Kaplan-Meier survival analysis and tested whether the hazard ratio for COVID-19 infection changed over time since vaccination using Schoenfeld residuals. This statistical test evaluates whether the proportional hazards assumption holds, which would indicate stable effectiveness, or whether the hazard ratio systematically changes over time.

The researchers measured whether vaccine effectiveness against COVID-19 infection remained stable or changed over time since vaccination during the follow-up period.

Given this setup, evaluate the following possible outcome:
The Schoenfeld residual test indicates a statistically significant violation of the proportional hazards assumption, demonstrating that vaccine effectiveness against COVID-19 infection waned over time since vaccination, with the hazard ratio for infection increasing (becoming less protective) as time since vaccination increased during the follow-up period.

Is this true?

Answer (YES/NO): NO